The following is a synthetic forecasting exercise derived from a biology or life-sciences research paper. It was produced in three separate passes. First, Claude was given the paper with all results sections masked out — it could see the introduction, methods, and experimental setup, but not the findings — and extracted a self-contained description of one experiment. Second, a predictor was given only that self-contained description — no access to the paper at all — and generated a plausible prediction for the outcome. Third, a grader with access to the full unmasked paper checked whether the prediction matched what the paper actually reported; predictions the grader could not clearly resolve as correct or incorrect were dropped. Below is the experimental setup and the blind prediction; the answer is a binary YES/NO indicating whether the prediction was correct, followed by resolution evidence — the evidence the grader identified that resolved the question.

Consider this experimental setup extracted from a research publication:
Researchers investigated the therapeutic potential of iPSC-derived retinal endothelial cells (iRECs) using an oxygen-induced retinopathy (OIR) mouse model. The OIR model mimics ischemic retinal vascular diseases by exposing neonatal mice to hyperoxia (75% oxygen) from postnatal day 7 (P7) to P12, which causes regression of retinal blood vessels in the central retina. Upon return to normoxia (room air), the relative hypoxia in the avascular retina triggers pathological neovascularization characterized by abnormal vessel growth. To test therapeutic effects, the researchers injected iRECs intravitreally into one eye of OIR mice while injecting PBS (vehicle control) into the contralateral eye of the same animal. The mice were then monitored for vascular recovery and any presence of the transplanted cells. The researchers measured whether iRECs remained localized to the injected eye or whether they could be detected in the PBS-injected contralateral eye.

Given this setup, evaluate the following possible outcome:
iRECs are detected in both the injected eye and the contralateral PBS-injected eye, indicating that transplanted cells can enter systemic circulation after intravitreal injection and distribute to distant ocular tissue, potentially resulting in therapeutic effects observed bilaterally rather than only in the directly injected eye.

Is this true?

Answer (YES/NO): YES